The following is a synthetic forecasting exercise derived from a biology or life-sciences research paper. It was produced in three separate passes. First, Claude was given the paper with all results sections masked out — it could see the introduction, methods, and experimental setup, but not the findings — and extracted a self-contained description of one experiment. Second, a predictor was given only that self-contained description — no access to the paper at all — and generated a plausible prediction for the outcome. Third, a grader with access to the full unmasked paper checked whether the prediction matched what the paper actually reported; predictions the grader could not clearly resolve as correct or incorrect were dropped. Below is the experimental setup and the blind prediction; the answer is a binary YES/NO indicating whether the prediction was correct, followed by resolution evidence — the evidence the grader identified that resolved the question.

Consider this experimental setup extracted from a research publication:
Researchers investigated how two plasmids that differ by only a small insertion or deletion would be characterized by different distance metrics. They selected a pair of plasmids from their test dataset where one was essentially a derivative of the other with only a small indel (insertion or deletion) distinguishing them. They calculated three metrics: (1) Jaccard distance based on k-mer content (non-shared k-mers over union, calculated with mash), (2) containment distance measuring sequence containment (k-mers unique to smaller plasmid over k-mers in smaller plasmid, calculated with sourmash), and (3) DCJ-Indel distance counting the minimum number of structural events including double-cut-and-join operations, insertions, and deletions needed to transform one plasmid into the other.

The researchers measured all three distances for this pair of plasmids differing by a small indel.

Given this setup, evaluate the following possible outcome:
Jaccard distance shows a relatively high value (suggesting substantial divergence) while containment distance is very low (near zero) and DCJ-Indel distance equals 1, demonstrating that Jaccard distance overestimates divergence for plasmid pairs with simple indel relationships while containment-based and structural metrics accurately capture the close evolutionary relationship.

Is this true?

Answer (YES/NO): NO